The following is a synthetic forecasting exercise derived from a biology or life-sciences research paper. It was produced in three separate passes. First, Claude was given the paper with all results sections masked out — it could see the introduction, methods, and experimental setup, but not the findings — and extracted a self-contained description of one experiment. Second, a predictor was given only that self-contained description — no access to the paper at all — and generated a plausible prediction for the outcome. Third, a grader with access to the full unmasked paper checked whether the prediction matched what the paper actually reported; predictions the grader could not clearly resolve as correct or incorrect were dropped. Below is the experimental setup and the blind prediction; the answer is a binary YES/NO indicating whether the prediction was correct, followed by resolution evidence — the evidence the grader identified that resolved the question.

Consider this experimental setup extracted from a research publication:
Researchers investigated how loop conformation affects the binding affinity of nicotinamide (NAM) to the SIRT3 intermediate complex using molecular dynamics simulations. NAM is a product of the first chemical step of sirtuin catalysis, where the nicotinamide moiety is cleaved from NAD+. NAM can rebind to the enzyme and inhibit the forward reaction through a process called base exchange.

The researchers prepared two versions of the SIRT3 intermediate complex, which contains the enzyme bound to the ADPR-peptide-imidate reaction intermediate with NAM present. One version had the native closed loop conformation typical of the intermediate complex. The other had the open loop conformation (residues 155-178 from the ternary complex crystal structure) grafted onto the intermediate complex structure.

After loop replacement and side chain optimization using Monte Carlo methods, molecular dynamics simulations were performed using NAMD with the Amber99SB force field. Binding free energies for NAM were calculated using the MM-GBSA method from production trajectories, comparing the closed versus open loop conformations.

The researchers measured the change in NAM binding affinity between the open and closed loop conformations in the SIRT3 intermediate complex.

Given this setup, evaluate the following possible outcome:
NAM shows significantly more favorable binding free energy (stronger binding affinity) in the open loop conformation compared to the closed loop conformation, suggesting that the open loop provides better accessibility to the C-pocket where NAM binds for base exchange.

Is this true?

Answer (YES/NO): NO